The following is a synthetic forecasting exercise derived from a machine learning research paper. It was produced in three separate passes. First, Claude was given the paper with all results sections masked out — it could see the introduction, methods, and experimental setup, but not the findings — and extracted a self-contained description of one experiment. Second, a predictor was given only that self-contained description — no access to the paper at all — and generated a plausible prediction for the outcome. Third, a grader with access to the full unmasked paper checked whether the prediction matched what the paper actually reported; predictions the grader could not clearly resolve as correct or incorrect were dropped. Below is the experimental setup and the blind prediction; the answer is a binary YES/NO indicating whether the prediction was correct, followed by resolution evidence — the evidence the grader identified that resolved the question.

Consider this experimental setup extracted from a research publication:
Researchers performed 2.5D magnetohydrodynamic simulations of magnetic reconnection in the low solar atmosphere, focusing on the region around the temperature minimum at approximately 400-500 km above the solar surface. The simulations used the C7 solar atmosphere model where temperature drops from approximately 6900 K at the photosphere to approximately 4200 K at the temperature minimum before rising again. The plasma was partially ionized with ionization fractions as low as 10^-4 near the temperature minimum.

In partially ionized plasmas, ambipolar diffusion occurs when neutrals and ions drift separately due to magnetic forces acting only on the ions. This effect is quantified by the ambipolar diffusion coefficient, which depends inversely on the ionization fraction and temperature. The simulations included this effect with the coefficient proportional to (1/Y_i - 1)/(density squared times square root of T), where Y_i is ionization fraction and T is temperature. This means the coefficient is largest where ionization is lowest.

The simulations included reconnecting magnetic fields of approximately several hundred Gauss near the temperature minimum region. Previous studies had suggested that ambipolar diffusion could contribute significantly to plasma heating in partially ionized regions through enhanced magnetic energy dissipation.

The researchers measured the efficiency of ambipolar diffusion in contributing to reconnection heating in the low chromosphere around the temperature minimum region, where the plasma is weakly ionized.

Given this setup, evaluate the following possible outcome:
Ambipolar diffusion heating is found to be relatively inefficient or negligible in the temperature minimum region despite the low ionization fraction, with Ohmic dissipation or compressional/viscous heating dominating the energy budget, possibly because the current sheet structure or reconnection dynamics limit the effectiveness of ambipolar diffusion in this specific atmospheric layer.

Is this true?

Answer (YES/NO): YES